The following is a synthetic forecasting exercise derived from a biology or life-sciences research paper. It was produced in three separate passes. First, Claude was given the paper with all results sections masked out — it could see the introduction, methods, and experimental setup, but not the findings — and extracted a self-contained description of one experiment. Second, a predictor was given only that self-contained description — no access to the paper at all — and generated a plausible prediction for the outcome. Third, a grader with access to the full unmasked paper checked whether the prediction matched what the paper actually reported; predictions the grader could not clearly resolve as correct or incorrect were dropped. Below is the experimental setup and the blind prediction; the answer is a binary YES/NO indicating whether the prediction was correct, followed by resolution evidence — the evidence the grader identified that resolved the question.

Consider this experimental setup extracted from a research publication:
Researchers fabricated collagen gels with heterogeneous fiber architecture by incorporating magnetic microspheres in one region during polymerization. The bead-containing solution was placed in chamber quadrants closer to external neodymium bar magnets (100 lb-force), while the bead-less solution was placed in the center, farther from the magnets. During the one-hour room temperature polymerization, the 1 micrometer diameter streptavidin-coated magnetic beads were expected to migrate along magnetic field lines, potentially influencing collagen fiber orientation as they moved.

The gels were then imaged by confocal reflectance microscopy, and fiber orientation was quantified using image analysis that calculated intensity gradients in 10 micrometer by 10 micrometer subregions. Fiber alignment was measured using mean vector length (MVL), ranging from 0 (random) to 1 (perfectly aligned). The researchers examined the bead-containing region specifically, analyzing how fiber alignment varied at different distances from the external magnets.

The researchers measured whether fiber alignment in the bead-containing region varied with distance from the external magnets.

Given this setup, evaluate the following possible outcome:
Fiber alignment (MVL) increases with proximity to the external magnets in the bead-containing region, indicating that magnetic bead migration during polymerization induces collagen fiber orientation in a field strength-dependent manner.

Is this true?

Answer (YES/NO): YES